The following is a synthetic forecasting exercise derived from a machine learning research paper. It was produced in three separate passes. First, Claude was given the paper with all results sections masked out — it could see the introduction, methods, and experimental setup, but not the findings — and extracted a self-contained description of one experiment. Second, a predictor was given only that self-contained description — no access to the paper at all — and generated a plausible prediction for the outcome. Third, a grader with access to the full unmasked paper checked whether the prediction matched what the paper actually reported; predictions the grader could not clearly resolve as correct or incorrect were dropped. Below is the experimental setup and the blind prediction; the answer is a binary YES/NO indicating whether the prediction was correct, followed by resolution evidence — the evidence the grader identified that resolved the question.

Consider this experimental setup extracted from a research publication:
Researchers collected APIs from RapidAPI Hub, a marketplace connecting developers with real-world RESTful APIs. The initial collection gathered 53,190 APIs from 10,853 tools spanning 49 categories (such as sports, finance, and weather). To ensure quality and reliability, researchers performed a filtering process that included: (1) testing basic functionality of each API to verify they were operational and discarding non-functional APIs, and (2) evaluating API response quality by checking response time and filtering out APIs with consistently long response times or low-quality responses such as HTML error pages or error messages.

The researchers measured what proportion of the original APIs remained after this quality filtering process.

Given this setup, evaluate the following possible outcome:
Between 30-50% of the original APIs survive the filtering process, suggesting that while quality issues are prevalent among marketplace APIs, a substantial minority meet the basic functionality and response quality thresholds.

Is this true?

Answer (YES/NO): YES